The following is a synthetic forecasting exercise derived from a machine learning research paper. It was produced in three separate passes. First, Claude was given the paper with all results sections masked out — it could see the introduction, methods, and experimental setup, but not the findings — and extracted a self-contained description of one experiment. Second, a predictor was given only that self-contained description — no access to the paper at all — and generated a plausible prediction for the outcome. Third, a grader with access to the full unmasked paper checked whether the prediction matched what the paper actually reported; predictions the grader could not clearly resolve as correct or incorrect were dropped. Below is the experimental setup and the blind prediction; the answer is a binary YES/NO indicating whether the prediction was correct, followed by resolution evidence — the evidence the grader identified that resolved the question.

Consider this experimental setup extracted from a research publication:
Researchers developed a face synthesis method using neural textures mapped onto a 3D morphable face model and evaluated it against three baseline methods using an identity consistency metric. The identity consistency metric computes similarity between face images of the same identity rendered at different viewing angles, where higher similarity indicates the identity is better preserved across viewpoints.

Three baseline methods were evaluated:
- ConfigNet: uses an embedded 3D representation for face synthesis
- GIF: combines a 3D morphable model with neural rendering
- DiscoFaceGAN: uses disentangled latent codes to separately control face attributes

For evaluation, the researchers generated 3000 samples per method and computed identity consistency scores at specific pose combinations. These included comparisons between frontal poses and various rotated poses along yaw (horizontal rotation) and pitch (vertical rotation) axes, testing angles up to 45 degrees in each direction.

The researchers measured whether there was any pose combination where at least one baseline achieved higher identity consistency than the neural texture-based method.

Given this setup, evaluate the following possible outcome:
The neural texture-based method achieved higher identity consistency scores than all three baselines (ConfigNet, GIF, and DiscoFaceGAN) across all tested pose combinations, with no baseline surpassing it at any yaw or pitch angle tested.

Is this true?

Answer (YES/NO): NO